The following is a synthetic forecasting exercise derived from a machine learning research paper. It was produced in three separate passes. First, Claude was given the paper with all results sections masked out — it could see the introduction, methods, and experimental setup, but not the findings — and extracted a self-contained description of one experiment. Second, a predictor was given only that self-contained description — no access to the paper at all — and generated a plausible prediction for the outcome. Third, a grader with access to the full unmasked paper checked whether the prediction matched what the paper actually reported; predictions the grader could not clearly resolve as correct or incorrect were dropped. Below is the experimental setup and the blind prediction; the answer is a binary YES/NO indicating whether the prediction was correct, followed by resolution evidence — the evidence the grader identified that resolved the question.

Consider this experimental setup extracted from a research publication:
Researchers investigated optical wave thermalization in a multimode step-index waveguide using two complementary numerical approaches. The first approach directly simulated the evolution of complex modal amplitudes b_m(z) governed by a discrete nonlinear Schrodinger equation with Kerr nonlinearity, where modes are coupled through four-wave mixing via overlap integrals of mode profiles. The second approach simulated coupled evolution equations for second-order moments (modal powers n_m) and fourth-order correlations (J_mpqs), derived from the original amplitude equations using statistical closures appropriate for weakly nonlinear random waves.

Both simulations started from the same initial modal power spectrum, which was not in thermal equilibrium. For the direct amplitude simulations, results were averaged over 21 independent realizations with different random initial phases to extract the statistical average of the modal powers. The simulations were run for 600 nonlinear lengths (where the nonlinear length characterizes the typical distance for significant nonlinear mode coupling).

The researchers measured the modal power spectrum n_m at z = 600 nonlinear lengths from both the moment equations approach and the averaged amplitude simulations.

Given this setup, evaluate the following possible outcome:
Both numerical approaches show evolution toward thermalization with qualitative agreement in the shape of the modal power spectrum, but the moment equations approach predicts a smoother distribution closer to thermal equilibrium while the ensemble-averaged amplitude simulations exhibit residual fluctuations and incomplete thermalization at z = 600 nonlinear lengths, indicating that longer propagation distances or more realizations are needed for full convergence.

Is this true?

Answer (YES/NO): NO